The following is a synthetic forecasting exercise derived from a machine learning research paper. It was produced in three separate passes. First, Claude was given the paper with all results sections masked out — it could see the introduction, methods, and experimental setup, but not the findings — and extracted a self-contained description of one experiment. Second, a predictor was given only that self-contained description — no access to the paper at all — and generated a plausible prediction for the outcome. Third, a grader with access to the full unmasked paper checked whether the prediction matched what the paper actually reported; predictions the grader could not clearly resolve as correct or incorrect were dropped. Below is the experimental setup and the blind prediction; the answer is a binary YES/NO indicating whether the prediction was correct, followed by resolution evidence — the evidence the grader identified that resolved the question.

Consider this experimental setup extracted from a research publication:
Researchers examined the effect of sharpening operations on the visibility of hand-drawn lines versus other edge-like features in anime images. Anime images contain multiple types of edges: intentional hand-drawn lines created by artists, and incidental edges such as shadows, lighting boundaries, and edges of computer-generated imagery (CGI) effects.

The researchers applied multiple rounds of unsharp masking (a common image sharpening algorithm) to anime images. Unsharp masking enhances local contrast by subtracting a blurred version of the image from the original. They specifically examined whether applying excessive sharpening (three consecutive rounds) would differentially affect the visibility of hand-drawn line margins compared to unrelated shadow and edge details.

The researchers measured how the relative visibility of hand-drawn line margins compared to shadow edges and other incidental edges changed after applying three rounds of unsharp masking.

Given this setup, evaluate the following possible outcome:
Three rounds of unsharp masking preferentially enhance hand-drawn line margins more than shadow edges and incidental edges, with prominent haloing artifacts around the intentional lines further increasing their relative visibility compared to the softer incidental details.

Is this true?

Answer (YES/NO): NO